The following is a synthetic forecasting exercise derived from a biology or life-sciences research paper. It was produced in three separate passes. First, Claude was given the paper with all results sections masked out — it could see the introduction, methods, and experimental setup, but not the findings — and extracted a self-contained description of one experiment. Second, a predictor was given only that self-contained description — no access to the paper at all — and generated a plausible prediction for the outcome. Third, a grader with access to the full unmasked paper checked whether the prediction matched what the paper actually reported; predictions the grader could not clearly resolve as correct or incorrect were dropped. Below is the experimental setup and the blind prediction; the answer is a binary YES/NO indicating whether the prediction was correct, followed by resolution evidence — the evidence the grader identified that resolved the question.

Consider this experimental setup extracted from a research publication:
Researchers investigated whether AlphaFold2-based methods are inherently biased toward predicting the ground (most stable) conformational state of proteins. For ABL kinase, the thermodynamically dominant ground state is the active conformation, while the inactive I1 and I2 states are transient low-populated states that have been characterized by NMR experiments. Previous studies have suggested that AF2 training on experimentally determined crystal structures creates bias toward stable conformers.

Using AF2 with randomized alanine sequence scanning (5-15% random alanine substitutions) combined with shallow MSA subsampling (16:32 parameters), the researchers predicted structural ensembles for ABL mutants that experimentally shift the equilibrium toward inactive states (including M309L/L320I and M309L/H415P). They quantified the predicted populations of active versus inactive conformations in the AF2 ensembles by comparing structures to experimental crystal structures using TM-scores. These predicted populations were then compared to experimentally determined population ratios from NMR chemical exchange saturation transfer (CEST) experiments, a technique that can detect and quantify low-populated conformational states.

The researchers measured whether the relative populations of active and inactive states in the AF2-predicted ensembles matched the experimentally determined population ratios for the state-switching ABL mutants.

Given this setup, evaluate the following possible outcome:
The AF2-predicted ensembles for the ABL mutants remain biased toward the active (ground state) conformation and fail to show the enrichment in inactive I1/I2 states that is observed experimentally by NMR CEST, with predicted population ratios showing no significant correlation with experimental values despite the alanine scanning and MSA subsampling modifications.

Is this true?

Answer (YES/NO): NO